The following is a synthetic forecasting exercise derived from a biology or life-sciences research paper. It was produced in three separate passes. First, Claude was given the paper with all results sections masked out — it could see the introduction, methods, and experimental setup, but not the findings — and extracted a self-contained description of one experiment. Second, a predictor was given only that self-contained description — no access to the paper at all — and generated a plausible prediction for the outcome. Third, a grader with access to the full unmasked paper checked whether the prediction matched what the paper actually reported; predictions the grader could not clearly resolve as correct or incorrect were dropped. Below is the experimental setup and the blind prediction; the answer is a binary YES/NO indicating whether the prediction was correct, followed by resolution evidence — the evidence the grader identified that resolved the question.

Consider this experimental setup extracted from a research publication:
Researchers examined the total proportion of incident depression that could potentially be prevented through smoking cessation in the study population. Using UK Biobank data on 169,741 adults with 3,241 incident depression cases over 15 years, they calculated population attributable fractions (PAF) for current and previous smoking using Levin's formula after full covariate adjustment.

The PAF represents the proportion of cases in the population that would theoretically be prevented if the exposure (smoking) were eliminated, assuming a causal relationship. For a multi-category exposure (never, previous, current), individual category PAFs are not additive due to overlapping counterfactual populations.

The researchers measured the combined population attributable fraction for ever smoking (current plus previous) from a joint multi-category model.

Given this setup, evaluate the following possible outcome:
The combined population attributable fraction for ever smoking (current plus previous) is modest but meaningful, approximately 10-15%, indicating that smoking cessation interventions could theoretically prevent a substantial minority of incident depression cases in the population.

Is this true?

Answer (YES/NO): YES